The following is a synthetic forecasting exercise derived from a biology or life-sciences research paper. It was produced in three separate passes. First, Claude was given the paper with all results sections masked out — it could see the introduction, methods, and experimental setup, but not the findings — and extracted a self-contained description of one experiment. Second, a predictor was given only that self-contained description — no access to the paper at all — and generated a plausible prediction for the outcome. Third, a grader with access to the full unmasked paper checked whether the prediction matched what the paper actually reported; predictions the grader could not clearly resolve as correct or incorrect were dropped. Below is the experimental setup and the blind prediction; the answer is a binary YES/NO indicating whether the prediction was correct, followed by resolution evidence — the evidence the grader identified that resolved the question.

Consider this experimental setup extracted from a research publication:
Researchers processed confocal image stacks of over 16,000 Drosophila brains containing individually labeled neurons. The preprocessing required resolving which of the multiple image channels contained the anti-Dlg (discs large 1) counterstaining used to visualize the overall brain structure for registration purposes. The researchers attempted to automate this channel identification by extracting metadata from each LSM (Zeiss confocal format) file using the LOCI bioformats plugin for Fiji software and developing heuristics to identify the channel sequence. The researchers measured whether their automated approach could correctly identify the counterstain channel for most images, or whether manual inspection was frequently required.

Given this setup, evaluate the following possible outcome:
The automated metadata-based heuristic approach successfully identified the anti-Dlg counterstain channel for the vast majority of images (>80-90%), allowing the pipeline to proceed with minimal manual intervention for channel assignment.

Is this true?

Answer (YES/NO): YES